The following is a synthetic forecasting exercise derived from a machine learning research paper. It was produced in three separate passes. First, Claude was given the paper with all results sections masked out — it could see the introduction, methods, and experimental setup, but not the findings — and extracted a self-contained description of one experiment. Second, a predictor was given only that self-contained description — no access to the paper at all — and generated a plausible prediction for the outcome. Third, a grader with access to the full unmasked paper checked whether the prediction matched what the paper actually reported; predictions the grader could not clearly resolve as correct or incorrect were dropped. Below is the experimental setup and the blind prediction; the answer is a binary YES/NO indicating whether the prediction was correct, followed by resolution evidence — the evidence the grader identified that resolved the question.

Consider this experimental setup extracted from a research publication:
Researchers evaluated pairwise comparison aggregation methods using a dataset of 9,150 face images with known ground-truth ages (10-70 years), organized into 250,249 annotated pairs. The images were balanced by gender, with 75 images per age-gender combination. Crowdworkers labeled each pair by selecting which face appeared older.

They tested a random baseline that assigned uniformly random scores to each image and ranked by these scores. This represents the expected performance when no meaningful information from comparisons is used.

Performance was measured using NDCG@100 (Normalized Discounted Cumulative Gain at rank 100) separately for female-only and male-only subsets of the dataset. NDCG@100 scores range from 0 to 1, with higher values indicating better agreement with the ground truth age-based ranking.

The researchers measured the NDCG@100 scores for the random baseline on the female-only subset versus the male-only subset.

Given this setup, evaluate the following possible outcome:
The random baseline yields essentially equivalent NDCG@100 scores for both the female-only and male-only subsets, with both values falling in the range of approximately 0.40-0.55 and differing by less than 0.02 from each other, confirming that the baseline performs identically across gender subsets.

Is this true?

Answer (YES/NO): NO